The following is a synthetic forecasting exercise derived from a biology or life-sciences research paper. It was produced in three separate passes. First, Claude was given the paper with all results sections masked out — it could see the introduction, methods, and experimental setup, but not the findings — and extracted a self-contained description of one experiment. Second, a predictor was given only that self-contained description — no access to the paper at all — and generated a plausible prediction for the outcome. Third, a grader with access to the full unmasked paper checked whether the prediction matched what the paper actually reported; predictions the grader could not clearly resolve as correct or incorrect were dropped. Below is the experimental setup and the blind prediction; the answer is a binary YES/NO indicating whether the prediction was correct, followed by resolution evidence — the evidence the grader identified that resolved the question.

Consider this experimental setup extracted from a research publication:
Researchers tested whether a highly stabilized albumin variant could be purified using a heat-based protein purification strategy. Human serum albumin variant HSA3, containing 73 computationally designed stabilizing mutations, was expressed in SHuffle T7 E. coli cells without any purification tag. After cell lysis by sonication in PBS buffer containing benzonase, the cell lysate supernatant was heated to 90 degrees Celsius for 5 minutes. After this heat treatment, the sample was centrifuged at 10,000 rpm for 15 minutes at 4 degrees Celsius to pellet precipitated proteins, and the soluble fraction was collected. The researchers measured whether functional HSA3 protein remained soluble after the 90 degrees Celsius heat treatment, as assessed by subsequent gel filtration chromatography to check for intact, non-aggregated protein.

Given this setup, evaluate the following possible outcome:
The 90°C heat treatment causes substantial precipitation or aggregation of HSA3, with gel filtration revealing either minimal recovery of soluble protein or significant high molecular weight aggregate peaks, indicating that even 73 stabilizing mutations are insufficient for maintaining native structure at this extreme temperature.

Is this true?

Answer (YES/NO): NO